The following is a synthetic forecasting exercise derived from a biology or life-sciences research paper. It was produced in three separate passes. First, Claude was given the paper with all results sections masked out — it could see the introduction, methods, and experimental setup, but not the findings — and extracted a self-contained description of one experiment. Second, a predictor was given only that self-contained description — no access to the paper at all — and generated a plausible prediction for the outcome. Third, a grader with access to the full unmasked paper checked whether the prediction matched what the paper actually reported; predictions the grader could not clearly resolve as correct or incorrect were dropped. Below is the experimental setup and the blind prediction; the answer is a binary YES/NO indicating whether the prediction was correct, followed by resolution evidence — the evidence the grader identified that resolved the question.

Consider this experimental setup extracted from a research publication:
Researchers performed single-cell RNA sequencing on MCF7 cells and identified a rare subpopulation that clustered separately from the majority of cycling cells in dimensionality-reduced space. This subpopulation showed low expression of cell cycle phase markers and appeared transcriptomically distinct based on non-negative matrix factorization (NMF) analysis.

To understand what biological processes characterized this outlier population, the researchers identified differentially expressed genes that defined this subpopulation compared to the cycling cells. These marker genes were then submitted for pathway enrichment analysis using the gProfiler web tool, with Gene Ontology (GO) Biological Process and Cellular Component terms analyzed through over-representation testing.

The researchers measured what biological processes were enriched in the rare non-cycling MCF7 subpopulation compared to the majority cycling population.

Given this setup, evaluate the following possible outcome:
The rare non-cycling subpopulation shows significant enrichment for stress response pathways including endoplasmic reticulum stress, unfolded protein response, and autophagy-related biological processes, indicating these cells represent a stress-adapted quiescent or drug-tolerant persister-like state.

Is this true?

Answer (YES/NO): NO